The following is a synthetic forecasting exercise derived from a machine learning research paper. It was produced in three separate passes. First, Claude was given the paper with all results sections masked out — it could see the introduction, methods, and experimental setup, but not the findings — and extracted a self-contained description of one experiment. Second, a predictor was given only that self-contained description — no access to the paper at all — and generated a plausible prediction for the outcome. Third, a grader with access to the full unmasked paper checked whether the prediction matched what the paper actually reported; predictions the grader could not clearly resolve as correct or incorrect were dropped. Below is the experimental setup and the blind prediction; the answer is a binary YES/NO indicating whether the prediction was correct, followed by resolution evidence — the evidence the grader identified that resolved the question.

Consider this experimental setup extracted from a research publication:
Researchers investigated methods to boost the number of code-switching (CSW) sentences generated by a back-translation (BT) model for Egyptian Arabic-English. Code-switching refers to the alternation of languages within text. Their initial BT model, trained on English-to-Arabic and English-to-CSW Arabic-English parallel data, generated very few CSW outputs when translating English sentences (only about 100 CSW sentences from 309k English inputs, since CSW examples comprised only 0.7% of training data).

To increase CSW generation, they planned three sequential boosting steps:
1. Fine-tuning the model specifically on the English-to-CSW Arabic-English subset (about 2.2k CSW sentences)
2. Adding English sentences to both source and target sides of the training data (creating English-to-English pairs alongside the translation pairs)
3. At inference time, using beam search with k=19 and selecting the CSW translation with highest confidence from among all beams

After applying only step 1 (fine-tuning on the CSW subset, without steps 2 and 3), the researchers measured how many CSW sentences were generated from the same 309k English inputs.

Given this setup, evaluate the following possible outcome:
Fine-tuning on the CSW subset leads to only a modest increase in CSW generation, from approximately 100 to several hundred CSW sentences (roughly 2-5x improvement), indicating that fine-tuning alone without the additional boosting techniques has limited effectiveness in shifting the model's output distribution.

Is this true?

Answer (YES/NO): NO